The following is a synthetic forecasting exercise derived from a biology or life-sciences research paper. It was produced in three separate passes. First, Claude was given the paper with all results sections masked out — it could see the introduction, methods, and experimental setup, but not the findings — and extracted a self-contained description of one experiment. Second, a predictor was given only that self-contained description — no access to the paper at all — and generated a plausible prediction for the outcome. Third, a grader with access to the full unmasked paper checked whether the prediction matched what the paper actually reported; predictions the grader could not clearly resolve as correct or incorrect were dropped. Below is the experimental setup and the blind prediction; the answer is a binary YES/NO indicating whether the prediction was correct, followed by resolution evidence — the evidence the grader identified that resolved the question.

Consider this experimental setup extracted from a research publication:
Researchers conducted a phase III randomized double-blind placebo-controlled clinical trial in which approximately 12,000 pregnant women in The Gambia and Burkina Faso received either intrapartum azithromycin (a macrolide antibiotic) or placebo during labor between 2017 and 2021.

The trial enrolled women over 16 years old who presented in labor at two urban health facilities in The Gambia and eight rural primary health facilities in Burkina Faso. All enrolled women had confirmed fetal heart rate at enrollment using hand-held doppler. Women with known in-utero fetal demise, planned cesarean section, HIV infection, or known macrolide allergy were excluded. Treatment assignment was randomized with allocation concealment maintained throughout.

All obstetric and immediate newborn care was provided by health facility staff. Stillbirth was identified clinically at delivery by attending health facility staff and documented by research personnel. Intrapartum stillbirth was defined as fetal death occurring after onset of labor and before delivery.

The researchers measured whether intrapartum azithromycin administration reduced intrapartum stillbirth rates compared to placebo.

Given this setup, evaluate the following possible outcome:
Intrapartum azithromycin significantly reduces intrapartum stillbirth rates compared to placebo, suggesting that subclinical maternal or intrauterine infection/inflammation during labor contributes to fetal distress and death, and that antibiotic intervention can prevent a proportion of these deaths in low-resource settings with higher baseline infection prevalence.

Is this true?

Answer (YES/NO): NO